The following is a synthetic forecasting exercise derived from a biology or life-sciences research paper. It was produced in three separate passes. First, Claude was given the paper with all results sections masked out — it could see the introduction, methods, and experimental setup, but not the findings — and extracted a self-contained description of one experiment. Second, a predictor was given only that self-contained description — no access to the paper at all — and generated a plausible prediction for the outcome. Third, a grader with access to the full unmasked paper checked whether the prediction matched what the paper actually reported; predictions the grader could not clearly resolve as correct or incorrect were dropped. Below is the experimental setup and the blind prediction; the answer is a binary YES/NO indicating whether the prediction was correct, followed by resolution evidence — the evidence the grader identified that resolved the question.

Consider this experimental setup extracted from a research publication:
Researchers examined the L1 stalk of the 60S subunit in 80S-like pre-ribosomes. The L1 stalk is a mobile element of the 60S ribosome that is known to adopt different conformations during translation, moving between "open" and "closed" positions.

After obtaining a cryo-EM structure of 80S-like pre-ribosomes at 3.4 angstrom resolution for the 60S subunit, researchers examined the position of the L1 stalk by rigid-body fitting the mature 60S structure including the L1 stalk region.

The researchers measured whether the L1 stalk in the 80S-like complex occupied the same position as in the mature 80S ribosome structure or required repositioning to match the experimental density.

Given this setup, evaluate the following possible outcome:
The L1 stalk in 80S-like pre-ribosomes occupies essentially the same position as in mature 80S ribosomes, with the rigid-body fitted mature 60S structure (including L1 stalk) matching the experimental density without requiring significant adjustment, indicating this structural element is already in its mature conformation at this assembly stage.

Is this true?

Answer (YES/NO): NO